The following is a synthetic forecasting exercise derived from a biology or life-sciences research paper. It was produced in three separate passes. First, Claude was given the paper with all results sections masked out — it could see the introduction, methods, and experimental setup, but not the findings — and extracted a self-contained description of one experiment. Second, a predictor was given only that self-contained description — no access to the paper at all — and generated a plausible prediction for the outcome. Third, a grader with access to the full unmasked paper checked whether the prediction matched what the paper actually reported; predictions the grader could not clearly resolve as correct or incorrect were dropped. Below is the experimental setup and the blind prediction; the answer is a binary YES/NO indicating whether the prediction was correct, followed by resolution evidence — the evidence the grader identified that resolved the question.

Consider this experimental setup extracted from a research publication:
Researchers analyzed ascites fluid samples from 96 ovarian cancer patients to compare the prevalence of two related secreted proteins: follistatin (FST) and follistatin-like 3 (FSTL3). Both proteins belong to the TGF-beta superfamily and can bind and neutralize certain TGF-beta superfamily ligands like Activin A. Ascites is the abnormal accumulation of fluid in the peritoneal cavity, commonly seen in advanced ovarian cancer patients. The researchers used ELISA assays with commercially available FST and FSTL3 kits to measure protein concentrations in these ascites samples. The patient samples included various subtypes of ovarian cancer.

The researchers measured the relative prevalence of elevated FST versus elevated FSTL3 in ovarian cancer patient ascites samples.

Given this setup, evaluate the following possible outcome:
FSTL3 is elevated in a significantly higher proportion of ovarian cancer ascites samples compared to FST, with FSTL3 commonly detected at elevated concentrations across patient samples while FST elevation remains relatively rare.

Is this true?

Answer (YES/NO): NO